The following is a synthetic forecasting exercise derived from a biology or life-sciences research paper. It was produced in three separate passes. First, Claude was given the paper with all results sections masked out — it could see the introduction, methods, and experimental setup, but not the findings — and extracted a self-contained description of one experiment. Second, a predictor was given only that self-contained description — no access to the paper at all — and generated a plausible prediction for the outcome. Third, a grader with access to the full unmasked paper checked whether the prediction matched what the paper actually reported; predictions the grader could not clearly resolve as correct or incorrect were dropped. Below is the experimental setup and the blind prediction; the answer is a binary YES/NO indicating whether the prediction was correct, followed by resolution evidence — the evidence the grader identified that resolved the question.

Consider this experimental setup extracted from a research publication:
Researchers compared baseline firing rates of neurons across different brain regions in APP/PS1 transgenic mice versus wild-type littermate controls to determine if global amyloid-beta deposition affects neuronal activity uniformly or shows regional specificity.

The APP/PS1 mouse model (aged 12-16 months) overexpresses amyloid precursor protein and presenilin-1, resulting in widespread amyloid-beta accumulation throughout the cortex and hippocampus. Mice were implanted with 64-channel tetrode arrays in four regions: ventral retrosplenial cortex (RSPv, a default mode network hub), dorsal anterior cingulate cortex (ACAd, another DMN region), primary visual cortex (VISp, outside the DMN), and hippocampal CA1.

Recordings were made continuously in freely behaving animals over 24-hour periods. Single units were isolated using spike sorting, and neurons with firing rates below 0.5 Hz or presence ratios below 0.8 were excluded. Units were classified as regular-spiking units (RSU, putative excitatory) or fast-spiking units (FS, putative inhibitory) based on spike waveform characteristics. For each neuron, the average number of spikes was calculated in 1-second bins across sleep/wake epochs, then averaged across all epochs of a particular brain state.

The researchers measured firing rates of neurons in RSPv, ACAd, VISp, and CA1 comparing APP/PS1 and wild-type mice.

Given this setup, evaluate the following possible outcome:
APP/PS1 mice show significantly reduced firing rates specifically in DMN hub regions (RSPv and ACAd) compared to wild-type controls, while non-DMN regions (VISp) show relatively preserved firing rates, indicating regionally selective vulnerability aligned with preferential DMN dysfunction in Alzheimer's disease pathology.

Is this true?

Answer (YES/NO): NO